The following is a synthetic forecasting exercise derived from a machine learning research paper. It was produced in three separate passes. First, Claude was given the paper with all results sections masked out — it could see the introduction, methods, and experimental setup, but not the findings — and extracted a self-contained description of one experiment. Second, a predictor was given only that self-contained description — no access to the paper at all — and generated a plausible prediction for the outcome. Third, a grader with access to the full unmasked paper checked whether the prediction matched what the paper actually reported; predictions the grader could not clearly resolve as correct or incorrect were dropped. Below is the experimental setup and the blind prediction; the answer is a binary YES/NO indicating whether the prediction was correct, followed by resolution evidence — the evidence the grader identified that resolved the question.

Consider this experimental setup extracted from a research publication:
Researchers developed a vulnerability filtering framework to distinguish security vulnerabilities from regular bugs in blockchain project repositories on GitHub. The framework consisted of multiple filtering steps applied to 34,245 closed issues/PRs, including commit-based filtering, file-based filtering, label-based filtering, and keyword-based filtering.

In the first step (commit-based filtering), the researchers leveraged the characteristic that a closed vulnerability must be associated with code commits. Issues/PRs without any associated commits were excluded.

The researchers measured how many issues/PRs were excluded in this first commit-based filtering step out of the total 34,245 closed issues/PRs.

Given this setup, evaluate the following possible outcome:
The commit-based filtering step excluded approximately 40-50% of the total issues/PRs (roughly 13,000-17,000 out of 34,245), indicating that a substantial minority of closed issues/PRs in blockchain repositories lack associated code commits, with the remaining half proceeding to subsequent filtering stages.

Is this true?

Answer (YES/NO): NO